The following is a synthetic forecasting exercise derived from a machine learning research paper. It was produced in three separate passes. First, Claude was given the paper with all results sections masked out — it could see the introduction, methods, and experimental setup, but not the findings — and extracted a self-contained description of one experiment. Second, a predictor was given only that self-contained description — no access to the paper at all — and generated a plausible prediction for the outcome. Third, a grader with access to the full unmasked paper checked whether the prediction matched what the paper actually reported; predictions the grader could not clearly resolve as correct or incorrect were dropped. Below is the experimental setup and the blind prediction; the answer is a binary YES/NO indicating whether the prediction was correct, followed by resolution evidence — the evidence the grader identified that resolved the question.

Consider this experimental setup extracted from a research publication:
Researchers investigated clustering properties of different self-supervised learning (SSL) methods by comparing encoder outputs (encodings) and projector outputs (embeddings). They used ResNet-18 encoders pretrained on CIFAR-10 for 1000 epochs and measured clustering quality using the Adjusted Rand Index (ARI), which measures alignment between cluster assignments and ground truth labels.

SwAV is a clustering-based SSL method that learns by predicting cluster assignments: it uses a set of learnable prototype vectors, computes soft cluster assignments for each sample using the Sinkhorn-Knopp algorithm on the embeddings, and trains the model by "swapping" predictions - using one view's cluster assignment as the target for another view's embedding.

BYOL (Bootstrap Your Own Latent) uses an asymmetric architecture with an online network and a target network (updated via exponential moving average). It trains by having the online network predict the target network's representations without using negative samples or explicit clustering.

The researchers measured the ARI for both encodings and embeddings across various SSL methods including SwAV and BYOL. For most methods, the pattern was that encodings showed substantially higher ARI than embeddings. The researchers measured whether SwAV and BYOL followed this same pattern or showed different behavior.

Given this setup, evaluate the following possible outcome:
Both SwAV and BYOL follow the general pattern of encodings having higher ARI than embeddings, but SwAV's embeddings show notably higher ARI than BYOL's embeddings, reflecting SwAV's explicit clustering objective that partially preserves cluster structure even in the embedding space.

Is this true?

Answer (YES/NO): NO